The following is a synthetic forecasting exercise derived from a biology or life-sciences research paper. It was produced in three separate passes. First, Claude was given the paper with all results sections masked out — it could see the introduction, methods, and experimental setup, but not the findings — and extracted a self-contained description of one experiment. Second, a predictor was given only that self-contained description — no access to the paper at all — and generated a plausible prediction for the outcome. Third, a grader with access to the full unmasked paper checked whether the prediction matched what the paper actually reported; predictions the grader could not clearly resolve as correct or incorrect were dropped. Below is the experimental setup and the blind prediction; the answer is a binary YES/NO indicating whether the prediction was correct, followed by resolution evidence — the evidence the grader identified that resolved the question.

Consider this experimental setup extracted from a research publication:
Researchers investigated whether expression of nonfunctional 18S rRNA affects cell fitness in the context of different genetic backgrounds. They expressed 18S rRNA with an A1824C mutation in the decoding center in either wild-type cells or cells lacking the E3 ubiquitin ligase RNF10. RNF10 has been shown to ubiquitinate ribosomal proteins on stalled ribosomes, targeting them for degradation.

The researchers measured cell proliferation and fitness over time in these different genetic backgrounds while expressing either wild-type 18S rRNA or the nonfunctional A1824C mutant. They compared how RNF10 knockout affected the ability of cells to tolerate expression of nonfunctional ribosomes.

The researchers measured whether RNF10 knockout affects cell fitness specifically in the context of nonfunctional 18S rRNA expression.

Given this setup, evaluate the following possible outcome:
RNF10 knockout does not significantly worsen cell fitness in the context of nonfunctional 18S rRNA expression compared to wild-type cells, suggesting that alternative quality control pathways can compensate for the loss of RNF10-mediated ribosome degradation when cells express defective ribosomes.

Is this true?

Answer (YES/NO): NO